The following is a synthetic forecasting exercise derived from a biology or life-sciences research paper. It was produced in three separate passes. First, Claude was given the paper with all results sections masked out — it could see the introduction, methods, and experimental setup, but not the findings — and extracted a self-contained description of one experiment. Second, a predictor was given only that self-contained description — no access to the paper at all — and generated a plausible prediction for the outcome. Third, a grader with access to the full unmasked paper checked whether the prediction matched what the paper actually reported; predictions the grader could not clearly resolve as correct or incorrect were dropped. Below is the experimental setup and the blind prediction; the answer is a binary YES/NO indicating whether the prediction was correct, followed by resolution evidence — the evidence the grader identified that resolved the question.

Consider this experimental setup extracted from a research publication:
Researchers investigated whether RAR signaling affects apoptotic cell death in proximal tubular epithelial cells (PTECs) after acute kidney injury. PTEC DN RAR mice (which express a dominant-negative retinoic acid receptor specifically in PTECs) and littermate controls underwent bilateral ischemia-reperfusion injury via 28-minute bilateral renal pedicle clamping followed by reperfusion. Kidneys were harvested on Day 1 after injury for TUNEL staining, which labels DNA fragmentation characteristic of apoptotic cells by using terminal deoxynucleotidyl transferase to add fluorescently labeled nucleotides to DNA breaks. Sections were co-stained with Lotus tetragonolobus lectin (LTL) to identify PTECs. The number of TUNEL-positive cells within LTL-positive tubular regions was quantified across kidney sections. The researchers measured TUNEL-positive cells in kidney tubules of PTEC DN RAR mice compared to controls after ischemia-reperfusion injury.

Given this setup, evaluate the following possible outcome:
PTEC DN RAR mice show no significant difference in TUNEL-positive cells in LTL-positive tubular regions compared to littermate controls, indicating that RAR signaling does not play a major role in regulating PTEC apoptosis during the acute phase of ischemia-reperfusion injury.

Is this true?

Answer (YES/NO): NO